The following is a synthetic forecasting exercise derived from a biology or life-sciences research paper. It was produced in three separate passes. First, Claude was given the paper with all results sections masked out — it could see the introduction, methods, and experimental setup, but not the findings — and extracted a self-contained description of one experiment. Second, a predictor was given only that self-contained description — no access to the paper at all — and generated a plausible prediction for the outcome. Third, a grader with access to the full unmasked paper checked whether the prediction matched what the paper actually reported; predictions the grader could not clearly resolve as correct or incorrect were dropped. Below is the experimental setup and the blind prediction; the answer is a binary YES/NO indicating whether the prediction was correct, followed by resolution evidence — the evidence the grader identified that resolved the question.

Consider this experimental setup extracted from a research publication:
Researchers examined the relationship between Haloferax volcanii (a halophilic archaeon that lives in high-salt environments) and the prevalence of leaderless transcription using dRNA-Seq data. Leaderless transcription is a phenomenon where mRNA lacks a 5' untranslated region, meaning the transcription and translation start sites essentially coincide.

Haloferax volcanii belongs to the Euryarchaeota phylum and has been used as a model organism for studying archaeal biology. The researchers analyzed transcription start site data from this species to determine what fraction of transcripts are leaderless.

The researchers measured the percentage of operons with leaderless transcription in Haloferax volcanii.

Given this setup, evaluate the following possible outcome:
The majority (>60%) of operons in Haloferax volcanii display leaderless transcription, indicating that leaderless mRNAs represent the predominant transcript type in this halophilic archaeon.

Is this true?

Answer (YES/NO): YES